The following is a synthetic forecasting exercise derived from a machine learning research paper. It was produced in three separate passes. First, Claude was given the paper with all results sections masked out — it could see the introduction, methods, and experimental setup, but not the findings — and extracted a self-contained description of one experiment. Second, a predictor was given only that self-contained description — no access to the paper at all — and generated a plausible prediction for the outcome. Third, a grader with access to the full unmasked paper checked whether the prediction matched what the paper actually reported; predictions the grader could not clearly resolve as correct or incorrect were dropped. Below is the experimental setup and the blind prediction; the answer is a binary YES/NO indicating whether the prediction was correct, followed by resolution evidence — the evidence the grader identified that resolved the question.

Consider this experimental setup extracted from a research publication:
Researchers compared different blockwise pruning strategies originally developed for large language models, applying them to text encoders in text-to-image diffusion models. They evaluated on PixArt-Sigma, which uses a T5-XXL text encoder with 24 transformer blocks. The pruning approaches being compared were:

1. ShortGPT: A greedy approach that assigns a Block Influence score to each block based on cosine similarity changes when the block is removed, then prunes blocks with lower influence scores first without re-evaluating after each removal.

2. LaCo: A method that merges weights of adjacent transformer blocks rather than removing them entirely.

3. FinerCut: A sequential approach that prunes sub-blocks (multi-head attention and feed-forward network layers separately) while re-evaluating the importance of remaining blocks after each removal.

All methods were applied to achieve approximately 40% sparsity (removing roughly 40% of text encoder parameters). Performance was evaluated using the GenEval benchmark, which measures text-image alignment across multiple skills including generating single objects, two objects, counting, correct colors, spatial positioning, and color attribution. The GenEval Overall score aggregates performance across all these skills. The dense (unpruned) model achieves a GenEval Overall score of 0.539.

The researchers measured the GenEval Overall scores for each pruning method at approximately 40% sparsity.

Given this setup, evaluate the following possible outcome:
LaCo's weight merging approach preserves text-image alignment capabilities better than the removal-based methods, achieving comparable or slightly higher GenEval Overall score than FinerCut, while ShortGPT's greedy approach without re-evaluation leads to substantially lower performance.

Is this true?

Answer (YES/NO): NO